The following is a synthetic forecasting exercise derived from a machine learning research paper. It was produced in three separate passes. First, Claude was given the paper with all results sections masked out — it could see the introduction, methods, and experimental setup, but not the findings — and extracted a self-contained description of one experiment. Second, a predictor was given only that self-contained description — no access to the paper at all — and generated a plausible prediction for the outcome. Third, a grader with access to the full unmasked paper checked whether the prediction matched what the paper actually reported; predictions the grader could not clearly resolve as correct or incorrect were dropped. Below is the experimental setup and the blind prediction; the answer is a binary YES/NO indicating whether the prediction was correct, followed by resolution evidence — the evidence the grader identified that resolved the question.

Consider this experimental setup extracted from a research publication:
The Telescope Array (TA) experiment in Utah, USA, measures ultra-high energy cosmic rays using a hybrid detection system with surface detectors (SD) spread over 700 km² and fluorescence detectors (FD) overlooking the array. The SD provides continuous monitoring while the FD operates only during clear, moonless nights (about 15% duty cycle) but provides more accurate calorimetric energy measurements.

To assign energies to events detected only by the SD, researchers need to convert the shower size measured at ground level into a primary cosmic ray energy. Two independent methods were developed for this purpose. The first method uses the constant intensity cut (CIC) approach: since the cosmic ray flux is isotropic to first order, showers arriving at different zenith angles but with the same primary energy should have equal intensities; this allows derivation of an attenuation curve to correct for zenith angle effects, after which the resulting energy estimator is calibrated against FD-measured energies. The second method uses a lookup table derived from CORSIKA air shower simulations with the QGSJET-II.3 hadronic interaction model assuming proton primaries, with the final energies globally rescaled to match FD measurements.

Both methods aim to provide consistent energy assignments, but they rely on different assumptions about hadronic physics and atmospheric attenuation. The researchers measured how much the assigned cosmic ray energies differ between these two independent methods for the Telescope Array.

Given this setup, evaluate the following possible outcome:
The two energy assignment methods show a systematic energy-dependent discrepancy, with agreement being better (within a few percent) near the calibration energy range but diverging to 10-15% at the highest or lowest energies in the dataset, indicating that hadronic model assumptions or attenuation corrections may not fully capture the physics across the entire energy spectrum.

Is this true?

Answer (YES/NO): NO